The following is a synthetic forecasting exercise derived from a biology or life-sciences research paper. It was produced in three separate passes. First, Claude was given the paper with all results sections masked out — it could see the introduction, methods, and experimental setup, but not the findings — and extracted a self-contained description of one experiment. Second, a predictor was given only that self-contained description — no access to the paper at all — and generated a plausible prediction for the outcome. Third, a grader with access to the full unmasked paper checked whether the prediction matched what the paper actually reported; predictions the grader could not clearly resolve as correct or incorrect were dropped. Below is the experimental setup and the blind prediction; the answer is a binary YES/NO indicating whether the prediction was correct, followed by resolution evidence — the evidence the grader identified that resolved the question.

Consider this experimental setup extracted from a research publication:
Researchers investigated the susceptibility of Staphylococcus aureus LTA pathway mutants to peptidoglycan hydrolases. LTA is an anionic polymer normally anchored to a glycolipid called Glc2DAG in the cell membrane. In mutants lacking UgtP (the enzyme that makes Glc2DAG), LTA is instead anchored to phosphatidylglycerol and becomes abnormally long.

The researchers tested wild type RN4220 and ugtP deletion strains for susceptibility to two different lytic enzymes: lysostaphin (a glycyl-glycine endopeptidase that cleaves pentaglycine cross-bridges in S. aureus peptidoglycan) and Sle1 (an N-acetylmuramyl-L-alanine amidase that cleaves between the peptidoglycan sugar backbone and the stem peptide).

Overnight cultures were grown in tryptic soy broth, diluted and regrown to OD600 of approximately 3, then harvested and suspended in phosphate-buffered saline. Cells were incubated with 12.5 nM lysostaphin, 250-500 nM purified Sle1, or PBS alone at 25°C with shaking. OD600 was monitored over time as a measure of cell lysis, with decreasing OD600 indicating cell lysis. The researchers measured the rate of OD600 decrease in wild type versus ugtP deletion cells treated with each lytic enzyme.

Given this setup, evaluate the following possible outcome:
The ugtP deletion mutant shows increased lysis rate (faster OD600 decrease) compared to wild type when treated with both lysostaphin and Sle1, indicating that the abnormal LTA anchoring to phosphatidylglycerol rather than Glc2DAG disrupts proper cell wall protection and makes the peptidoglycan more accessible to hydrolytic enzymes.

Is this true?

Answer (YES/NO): YES